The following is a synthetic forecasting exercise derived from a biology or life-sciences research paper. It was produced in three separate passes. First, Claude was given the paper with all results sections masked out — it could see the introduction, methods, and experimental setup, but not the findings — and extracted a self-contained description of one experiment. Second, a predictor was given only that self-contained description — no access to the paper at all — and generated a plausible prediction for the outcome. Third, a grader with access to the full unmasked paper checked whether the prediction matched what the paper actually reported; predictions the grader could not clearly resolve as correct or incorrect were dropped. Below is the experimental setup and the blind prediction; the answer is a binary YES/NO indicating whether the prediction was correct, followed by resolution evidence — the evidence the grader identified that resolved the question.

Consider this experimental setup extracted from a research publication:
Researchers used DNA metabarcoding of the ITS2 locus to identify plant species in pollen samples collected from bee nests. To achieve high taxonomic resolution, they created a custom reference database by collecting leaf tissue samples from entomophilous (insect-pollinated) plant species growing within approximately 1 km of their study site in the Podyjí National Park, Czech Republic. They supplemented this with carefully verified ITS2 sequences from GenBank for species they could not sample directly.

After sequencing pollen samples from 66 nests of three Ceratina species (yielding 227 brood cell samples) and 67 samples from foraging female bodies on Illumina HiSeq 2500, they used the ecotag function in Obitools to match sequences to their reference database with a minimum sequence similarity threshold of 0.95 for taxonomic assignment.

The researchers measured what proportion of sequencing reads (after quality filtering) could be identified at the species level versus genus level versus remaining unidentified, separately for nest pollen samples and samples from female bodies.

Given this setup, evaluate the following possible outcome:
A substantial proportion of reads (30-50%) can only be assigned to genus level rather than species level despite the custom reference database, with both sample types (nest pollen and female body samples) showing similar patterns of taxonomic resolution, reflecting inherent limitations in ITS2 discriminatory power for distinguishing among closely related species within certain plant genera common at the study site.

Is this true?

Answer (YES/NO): NO